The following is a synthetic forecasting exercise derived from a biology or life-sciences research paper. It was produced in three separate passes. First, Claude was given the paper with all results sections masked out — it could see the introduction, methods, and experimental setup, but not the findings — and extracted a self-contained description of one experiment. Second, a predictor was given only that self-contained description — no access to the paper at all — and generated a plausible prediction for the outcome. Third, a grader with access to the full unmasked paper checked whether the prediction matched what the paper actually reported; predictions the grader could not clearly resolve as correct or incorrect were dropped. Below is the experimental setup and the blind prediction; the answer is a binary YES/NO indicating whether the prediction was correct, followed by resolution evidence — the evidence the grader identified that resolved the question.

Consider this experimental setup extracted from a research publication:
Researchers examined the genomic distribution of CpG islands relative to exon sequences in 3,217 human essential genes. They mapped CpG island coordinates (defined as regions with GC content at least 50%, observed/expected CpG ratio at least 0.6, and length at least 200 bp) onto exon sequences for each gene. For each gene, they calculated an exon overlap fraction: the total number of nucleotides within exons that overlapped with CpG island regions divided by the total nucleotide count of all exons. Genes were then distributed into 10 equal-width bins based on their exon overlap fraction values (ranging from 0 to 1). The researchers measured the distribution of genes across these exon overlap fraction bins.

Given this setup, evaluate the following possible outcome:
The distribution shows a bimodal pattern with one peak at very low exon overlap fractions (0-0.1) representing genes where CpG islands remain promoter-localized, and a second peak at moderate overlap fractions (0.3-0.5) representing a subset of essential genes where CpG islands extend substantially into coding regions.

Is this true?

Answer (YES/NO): NO